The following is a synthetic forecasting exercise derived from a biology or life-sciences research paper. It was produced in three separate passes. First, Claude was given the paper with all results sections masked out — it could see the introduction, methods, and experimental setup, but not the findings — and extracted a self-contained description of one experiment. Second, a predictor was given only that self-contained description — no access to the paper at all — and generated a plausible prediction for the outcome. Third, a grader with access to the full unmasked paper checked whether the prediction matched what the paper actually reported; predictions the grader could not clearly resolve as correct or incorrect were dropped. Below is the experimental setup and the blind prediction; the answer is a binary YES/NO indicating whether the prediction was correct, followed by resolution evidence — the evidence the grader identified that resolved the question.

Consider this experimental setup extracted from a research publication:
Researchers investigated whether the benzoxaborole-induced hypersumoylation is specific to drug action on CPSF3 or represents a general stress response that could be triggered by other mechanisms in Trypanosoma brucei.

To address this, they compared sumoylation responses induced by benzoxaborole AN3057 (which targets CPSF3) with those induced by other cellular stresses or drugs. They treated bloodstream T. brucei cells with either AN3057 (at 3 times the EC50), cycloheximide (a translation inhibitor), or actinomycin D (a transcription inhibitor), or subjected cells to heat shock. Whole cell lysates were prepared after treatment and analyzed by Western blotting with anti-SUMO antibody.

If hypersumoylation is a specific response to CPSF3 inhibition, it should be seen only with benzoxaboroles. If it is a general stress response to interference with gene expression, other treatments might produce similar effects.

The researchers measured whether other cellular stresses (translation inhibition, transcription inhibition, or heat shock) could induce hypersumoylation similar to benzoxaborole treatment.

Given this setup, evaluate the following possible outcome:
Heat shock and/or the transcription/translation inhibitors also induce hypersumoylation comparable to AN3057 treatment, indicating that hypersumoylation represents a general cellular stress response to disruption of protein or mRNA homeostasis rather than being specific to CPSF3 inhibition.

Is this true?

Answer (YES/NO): NO